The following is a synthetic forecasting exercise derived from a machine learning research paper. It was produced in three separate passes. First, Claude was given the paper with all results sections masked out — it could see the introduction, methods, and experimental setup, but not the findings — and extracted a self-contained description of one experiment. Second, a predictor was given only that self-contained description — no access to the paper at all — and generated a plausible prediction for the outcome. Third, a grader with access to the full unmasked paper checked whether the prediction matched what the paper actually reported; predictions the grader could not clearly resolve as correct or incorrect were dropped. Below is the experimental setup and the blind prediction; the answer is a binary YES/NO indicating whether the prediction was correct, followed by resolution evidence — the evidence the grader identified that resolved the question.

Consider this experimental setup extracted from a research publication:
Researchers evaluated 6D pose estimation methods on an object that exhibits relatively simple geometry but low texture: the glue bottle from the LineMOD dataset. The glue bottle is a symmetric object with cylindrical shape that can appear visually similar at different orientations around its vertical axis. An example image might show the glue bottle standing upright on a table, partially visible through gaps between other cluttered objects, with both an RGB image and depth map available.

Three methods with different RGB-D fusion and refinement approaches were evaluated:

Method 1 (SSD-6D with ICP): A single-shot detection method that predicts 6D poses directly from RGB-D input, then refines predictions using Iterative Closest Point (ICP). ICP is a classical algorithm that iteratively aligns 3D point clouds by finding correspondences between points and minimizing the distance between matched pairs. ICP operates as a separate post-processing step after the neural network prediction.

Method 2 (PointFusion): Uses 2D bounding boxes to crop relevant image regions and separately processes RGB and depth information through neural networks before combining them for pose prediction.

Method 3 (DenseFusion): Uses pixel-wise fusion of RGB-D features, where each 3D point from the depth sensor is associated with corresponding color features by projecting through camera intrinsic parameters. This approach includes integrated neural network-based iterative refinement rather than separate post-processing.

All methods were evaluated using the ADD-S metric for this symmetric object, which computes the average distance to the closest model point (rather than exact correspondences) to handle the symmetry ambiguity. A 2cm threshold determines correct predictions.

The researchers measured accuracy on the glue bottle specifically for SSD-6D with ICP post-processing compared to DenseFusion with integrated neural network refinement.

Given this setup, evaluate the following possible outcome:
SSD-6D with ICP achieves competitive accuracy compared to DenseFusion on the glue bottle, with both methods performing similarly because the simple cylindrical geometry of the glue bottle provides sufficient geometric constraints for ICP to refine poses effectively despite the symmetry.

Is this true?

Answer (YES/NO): YES